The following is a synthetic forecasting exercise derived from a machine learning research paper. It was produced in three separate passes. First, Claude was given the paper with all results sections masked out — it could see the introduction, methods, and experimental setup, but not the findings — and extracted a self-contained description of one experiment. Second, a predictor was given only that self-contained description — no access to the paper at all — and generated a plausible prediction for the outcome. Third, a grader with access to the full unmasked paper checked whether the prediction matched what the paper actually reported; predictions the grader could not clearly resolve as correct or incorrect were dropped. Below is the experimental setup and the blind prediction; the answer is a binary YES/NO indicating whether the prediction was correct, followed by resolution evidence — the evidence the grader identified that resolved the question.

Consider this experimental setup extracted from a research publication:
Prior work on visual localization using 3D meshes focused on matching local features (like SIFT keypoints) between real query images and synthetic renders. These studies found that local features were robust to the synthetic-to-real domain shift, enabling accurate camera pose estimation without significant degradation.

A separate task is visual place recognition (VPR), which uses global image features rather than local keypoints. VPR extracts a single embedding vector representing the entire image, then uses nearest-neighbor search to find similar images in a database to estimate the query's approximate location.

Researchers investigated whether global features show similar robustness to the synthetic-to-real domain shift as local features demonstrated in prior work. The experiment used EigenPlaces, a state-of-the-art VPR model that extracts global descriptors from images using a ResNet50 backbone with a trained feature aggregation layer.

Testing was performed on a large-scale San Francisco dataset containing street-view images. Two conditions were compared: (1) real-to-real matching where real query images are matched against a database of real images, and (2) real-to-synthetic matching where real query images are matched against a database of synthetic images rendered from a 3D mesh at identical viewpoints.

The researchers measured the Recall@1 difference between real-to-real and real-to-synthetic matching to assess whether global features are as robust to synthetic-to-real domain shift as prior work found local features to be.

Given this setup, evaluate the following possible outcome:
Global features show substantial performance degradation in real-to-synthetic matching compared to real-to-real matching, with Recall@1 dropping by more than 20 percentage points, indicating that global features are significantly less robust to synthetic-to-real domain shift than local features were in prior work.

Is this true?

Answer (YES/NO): NO